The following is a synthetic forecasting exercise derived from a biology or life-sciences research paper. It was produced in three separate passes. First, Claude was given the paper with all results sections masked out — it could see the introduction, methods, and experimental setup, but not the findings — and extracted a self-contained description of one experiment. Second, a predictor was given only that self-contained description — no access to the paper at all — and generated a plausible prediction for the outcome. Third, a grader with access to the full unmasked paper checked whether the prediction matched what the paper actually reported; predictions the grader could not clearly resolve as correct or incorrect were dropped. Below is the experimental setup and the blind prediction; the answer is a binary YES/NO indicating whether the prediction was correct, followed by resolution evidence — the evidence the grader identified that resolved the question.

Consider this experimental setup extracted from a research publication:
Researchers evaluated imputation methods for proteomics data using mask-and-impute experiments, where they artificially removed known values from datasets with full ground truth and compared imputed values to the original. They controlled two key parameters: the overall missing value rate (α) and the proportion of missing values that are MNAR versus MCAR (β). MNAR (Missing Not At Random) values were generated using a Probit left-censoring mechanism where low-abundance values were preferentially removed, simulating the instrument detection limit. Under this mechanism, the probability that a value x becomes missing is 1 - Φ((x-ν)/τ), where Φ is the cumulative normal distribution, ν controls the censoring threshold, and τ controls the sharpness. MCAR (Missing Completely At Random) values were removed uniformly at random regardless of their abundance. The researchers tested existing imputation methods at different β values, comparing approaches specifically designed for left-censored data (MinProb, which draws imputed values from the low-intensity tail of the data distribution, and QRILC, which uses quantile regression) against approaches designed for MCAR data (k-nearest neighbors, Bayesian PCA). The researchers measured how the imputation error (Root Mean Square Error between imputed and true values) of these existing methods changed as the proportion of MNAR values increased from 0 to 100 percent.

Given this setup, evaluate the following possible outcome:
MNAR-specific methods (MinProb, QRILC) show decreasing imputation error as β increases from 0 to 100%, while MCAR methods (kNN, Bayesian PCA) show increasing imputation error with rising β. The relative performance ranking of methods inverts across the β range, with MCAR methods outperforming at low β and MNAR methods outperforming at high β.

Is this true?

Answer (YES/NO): NO